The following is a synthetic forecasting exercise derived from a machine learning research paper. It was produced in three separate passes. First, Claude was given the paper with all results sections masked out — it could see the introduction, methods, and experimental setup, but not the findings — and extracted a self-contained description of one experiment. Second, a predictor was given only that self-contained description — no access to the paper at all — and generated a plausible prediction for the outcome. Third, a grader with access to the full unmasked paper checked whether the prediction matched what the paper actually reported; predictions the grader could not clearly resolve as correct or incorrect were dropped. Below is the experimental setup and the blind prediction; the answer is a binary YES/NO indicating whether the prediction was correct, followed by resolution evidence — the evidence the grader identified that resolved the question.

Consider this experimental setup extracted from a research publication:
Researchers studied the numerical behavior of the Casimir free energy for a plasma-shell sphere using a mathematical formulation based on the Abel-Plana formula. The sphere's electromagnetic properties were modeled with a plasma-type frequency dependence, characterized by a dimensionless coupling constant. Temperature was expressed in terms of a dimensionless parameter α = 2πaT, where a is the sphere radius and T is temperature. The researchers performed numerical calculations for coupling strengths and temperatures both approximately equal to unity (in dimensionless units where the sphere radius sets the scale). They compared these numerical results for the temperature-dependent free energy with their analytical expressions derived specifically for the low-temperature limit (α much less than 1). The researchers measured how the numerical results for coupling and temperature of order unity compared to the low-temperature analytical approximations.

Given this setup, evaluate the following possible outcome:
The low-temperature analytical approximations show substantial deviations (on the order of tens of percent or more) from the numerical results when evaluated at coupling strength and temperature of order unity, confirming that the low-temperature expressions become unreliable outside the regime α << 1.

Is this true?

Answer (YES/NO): NO